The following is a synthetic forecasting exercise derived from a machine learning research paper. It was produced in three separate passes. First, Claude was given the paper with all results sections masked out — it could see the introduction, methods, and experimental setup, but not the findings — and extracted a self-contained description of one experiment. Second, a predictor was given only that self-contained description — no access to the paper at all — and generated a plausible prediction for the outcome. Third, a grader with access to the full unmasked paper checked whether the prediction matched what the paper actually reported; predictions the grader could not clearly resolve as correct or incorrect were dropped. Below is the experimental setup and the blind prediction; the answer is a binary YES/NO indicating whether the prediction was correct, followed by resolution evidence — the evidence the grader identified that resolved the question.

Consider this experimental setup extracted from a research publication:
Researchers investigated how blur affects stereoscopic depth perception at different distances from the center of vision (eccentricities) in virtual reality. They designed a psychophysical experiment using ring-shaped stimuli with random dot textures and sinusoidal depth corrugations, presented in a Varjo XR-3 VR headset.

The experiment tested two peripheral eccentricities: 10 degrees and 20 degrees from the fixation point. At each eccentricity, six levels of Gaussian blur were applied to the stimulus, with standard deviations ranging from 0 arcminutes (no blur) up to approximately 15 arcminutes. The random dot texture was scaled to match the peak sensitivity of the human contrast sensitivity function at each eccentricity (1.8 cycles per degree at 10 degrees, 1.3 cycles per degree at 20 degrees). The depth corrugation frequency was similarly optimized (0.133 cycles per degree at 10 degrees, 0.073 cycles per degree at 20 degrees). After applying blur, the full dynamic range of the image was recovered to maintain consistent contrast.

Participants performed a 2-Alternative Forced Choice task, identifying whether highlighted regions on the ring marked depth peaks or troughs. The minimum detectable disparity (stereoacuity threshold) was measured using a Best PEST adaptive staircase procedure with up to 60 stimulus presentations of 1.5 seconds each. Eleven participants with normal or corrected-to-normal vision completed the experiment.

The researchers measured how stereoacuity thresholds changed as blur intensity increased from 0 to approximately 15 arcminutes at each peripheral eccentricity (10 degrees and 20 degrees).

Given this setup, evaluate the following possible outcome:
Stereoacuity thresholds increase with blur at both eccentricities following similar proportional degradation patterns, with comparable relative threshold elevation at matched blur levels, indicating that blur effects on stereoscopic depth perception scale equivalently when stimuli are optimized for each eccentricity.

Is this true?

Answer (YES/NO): NO